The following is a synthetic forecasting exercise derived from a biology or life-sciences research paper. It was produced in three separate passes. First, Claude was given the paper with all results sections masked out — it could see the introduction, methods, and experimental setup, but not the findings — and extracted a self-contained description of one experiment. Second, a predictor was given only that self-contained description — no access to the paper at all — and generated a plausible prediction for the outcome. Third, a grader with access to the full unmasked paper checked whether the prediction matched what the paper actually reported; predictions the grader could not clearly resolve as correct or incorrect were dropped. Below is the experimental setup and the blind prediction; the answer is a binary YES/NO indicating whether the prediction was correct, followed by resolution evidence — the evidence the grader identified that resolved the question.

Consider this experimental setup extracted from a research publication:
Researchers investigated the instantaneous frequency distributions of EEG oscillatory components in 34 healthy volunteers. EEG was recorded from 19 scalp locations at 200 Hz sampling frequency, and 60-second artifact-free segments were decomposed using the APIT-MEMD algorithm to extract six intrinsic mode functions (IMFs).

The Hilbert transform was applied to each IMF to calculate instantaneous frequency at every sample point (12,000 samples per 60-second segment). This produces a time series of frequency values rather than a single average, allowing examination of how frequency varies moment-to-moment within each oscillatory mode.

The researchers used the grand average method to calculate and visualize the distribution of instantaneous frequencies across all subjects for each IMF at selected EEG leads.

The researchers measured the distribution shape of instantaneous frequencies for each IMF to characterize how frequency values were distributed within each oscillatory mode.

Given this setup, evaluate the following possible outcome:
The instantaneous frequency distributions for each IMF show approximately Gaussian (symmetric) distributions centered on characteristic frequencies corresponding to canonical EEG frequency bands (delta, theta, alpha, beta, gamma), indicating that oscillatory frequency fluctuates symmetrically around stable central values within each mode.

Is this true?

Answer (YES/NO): YES